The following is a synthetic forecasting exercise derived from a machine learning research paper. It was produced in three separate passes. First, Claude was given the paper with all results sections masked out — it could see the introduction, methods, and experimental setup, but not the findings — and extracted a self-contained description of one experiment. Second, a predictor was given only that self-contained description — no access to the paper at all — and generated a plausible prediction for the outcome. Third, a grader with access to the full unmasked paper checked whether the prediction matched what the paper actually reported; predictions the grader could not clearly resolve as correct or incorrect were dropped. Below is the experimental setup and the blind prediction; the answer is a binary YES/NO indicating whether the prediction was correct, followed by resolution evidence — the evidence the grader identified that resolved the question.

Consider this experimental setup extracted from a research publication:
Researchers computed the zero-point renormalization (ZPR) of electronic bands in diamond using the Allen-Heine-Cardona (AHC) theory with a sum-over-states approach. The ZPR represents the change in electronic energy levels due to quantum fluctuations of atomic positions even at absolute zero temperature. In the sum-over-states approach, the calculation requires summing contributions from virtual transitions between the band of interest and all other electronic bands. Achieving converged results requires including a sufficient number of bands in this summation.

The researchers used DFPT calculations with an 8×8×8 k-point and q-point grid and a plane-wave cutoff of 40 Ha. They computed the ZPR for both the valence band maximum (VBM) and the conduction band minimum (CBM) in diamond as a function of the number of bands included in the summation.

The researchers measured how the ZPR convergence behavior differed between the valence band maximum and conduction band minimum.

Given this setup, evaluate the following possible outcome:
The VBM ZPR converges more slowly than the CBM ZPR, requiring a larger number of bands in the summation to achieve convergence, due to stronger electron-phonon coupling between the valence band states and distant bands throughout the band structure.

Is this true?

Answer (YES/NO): YES